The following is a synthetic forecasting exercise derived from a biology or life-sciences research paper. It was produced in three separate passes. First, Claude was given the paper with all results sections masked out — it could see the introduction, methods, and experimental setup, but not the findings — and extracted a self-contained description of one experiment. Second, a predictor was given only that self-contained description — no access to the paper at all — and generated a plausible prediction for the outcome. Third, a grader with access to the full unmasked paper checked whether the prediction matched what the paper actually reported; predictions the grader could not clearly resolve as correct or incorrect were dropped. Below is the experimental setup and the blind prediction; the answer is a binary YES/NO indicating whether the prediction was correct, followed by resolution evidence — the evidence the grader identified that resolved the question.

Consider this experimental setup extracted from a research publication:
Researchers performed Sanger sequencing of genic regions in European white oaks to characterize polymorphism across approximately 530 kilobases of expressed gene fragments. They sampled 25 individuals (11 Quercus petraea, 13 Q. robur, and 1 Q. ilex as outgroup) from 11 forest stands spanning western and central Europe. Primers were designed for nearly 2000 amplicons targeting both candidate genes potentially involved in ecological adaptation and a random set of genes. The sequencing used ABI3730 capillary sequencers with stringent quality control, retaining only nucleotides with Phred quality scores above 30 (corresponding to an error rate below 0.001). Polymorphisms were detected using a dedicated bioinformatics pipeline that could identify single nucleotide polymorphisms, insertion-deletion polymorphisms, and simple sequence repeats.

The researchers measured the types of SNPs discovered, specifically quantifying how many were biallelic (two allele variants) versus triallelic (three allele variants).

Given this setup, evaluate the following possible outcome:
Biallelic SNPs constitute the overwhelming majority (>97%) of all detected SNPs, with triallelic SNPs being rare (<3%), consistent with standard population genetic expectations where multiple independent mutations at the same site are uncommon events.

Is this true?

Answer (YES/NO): YES